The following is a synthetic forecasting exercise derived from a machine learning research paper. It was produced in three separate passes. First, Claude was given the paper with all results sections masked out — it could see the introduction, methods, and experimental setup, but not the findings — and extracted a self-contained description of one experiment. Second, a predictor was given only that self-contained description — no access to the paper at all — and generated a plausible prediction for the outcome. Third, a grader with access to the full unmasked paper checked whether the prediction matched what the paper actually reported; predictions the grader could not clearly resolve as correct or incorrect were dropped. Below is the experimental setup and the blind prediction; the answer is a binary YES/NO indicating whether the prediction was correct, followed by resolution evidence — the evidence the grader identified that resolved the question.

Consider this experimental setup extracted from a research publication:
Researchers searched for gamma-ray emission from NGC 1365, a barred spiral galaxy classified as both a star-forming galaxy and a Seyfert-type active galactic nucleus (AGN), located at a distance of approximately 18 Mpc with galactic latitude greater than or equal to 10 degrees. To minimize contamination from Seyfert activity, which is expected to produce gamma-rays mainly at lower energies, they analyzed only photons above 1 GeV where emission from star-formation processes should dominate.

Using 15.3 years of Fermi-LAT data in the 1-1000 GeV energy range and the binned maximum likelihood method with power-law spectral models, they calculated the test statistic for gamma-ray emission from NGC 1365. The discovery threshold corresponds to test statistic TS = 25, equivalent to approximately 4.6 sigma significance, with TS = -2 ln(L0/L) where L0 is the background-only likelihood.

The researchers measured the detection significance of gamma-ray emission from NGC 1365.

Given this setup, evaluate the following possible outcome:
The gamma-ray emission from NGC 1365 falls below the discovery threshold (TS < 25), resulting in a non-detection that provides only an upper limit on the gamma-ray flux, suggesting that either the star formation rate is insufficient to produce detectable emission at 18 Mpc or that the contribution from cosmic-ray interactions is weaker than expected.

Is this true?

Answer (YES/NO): NO